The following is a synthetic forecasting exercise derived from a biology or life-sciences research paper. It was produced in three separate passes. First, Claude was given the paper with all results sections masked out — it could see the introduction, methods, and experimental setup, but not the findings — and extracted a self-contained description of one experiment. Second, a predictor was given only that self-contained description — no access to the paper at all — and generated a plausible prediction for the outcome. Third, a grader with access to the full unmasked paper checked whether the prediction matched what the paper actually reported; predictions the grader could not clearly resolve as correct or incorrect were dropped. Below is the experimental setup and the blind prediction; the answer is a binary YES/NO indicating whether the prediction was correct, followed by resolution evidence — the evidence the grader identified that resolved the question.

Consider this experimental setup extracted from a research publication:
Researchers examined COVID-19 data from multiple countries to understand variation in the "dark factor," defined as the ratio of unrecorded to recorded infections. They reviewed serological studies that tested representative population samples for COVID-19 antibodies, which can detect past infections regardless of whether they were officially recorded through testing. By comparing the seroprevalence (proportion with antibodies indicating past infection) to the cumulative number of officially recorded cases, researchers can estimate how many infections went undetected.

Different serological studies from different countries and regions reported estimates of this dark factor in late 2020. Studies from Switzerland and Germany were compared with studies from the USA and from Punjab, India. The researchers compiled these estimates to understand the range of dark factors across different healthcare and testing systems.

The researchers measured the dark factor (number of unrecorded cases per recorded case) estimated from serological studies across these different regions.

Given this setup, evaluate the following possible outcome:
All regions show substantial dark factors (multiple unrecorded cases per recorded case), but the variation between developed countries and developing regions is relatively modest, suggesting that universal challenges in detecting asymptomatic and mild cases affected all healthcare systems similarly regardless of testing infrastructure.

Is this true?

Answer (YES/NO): NO